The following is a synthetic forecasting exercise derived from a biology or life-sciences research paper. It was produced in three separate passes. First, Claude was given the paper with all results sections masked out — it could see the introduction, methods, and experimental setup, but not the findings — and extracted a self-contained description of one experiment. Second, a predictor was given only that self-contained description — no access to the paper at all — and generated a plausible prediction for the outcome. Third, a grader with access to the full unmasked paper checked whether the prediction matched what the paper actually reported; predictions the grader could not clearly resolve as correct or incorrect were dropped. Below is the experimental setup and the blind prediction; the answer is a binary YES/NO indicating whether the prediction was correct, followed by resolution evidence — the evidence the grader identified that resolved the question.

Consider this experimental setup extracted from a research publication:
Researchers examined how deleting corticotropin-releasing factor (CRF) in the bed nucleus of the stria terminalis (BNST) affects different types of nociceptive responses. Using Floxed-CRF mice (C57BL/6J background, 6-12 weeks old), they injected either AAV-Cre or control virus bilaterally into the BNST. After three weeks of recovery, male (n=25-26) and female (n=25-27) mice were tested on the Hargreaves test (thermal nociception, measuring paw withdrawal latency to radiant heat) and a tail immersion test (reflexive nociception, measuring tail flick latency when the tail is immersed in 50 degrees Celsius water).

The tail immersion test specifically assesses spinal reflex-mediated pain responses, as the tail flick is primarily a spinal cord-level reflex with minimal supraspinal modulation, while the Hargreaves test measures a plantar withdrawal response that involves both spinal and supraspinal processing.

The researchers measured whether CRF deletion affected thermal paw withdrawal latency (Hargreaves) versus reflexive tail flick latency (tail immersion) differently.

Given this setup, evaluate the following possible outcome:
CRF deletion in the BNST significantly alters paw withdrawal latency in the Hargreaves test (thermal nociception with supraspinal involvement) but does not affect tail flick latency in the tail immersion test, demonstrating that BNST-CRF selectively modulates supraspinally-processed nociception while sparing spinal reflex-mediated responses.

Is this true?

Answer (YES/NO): YES